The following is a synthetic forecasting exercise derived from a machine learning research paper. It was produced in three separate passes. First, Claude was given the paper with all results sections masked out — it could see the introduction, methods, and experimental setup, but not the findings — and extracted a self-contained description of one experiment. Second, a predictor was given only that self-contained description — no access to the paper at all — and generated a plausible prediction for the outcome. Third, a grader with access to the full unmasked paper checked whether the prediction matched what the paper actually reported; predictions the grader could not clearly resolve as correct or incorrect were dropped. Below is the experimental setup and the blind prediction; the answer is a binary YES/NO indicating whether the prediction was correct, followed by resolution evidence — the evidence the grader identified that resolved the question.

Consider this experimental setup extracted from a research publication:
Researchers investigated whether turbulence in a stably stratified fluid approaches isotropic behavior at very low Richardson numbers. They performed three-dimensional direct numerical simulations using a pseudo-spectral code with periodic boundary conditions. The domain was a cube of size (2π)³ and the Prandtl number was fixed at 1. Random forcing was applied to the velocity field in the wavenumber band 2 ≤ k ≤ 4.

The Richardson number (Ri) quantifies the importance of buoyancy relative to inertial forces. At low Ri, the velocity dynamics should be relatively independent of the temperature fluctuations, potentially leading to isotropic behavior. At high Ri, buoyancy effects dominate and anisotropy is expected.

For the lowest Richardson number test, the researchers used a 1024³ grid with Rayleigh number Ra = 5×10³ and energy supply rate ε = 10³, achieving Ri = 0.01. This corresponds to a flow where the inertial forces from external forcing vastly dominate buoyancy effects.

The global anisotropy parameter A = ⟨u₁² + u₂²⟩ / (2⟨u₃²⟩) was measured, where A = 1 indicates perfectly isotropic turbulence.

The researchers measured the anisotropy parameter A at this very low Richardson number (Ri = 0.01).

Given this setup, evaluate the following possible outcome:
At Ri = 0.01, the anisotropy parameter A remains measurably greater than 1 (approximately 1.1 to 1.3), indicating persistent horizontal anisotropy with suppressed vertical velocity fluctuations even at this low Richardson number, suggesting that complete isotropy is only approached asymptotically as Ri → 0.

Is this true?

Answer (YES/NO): NO